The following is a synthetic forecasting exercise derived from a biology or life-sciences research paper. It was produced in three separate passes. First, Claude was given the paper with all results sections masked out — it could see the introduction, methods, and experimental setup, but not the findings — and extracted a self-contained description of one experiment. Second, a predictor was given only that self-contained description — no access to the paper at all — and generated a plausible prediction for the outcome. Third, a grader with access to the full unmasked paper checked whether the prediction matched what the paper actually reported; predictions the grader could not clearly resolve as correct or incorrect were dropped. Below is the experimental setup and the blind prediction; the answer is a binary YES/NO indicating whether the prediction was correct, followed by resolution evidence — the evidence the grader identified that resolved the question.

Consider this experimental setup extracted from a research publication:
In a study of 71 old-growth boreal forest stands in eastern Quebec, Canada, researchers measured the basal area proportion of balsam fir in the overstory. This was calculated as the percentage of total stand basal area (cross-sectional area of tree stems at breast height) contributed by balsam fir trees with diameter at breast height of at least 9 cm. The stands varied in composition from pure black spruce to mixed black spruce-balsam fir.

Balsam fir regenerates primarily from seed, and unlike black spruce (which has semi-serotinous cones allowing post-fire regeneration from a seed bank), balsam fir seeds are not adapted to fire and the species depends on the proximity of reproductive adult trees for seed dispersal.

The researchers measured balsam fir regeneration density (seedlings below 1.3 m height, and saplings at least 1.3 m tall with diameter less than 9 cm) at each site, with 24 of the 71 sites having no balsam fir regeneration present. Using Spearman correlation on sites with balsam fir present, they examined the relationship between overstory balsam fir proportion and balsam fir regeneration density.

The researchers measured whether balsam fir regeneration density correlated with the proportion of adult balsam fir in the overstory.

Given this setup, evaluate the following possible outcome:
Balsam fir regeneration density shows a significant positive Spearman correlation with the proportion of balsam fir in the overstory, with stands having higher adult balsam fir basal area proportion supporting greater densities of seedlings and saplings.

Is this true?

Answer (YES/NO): YES